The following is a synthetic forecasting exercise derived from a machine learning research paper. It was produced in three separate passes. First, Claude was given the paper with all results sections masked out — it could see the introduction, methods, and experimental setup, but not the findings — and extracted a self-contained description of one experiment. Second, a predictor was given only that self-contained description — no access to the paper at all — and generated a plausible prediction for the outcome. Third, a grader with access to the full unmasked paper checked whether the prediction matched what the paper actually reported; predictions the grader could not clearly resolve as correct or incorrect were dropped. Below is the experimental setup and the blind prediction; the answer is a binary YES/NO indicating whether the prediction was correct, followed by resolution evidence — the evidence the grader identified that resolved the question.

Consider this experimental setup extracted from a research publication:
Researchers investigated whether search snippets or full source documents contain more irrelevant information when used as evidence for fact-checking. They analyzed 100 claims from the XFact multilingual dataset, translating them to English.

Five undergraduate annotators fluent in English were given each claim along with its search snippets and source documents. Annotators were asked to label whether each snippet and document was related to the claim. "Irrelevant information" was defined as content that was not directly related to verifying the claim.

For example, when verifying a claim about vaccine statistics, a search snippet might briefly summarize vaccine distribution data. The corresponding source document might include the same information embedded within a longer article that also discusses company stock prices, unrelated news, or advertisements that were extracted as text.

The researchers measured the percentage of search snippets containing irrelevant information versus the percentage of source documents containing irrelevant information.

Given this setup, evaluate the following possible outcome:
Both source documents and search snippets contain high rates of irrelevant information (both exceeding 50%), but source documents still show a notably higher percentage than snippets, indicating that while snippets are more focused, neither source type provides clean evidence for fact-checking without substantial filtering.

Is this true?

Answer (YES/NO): NO